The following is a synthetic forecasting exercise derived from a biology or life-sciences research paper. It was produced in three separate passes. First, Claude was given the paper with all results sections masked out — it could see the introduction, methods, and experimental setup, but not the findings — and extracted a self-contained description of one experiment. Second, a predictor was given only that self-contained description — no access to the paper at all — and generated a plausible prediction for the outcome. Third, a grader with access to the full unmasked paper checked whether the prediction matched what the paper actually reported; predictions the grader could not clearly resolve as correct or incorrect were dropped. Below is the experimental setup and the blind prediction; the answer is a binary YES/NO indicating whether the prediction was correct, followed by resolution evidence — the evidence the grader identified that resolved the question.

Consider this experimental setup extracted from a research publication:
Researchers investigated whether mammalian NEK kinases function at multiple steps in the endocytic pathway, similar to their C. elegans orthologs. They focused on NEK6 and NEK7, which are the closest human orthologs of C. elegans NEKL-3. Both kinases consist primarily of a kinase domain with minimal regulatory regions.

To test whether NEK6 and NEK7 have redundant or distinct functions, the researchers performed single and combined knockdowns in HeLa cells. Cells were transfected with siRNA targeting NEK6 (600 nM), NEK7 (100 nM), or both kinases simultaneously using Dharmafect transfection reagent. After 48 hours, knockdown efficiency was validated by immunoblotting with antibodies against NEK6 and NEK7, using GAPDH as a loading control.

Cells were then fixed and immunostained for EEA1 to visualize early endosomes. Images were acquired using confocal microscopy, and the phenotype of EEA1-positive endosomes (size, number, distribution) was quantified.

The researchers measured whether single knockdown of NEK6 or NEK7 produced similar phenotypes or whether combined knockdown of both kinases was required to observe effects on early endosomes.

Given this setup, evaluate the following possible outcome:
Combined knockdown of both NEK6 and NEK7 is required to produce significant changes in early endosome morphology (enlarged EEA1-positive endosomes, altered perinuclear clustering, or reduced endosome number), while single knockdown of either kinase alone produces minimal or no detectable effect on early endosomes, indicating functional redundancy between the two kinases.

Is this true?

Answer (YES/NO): NO